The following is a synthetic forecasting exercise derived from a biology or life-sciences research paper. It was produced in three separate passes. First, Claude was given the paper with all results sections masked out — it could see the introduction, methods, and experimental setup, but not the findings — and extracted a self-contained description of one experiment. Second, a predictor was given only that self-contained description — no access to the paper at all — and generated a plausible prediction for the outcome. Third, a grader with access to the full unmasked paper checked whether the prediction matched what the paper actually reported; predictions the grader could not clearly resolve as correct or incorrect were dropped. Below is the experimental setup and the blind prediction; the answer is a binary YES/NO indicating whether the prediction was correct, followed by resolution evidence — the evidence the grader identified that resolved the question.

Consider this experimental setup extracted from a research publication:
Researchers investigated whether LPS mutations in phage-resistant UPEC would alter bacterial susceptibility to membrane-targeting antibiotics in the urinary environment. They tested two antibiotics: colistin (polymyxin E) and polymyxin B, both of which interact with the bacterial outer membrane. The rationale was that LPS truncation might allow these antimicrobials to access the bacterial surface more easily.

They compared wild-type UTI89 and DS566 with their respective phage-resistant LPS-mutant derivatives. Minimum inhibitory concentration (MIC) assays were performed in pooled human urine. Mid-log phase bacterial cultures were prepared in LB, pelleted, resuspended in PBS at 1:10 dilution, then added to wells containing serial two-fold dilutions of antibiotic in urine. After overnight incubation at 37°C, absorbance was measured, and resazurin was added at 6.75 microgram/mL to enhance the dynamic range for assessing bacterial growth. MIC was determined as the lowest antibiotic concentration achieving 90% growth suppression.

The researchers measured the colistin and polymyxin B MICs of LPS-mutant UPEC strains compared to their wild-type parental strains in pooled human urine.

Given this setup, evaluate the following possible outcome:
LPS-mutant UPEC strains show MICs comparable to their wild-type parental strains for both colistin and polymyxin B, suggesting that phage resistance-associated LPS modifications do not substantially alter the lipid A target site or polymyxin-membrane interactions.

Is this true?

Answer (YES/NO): NO